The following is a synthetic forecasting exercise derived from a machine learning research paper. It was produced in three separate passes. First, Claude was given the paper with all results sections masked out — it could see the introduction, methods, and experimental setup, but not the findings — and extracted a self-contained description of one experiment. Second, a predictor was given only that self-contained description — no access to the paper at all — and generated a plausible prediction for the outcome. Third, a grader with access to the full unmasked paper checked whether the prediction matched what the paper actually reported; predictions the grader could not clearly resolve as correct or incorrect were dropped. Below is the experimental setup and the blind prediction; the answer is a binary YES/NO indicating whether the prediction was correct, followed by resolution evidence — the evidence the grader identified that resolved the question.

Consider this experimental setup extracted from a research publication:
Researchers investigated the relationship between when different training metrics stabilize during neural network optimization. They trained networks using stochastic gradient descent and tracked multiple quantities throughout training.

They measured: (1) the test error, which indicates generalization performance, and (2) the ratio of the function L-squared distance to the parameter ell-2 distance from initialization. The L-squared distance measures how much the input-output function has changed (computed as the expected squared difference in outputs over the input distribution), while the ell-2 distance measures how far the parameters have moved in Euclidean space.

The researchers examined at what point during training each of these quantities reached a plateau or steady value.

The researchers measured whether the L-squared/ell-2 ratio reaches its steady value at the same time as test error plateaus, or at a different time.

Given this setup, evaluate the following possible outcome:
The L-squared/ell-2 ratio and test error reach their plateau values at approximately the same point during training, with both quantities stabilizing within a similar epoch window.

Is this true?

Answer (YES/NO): YES